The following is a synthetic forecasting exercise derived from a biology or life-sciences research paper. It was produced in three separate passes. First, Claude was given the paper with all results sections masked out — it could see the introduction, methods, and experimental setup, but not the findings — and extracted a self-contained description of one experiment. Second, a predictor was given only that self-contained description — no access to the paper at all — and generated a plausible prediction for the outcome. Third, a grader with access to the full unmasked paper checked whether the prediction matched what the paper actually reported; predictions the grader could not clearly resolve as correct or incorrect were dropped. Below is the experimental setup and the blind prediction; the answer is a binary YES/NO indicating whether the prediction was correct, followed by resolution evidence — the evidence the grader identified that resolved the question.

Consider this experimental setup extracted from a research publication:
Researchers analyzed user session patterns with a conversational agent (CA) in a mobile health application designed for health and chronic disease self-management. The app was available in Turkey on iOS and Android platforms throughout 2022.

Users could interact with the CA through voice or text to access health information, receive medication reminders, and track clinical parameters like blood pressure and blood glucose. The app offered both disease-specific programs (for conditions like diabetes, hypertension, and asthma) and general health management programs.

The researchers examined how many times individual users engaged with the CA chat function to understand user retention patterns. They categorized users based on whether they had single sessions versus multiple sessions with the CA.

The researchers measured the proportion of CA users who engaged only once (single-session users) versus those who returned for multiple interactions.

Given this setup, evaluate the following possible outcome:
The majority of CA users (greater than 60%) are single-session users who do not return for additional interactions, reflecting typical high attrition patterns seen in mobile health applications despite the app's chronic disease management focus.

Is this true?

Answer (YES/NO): NO